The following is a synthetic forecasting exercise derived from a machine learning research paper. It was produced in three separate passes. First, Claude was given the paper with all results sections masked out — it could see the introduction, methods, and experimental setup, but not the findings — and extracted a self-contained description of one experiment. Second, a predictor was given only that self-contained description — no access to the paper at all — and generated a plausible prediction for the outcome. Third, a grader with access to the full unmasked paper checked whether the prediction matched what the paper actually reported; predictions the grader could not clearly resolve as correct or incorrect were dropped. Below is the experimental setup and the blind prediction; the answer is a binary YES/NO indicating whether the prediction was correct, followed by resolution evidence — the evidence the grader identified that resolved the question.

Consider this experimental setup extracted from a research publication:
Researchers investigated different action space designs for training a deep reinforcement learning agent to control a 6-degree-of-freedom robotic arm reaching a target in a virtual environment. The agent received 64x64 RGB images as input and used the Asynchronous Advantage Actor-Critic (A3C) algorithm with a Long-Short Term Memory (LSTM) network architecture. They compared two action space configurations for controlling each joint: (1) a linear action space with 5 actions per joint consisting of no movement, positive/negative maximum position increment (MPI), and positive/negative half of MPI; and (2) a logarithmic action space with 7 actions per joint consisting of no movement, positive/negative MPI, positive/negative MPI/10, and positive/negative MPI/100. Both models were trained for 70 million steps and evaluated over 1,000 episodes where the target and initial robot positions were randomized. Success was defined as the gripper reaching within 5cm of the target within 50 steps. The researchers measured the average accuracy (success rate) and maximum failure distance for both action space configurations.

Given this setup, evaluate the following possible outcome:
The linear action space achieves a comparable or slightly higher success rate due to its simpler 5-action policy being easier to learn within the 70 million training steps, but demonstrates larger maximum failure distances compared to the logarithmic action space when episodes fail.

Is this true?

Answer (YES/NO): NO